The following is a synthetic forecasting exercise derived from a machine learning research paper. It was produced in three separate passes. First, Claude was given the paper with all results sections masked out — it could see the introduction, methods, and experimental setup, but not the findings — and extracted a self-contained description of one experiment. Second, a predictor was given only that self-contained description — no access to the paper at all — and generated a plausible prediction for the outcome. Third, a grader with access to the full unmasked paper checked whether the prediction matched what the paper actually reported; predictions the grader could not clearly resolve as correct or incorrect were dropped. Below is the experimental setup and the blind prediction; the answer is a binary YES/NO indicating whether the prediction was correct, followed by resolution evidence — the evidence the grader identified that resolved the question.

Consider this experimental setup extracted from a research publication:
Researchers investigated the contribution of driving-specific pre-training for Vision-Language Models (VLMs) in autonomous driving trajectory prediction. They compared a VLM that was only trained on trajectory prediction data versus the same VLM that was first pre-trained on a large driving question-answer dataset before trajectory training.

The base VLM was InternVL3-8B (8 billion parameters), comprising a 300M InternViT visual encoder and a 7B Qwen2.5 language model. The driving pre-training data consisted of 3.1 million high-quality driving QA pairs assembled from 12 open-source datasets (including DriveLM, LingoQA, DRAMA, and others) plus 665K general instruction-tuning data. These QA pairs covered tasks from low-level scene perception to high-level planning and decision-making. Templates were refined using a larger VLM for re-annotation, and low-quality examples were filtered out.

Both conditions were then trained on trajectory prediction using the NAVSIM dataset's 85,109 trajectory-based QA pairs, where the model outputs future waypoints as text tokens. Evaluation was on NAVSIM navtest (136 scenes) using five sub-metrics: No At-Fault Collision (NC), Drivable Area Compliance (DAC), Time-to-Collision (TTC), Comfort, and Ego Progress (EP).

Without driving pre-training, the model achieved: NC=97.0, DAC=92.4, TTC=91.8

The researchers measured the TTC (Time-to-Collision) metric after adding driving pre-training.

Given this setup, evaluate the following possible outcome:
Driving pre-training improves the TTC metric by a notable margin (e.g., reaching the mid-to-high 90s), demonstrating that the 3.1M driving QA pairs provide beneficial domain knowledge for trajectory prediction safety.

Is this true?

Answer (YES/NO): YES